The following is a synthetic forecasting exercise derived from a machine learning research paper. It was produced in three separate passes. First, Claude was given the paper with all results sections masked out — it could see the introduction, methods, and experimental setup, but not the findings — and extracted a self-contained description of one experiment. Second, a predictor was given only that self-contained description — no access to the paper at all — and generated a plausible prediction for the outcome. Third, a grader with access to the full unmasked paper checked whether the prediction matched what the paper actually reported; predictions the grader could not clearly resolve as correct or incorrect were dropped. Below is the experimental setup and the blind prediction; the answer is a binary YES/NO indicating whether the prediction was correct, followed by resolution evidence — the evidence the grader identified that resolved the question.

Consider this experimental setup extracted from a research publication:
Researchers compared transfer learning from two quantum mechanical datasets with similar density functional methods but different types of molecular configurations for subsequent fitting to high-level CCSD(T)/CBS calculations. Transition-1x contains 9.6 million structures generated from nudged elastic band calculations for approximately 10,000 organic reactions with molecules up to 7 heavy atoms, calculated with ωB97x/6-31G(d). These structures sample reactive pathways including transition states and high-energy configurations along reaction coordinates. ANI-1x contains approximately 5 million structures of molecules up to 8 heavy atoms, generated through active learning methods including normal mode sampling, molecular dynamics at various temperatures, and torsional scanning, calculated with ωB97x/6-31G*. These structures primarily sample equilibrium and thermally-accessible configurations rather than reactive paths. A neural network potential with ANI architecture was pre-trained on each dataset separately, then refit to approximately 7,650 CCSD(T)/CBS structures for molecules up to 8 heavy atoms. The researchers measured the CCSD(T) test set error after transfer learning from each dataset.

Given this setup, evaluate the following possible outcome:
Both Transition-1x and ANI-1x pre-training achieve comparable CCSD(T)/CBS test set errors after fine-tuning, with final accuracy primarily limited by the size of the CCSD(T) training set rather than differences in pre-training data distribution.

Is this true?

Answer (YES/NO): NO